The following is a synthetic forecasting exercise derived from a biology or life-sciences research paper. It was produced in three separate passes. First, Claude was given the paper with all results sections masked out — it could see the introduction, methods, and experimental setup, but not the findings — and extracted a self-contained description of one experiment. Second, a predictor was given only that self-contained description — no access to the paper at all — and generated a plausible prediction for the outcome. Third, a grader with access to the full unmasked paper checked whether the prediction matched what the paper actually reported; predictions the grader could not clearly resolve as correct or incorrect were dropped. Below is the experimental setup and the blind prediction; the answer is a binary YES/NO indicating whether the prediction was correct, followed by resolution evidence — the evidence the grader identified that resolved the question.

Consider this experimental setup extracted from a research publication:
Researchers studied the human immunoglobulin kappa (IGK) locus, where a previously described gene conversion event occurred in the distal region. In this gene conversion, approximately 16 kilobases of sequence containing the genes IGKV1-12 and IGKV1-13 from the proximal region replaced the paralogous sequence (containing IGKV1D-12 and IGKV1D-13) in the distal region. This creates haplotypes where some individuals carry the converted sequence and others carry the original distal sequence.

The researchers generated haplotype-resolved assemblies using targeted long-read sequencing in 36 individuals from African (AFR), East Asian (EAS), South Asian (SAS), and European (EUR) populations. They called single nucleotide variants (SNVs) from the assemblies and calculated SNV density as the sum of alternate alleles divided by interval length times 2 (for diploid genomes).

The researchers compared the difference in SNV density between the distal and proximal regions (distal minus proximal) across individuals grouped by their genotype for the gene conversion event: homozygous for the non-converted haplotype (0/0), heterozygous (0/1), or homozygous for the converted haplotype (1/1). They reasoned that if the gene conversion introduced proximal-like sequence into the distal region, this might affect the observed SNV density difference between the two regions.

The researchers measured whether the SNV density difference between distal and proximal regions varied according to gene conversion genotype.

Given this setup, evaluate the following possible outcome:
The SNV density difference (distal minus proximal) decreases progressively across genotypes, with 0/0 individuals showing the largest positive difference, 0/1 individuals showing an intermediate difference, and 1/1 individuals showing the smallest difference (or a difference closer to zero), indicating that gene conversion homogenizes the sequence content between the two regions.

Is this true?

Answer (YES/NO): NO